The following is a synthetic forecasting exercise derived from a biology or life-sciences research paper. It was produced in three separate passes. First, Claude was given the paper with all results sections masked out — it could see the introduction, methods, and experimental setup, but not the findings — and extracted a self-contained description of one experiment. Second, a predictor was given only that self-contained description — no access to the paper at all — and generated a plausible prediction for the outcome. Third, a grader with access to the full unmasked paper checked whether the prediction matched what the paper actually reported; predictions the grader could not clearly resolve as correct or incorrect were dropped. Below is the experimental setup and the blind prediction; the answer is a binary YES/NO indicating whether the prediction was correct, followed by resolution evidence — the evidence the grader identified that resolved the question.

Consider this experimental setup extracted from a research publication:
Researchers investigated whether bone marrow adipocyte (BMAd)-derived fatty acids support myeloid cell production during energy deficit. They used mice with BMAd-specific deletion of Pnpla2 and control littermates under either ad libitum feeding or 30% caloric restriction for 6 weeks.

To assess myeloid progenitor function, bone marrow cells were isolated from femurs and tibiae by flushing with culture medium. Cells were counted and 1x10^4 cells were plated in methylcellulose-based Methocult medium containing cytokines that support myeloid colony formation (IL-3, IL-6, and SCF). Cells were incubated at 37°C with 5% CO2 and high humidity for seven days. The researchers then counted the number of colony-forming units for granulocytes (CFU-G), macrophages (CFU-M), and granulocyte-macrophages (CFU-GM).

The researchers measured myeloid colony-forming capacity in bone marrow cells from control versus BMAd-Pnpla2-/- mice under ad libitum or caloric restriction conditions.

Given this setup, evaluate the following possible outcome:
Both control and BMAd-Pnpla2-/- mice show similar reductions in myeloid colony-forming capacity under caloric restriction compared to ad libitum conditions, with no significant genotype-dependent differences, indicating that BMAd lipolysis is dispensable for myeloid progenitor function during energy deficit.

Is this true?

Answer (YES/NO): NO